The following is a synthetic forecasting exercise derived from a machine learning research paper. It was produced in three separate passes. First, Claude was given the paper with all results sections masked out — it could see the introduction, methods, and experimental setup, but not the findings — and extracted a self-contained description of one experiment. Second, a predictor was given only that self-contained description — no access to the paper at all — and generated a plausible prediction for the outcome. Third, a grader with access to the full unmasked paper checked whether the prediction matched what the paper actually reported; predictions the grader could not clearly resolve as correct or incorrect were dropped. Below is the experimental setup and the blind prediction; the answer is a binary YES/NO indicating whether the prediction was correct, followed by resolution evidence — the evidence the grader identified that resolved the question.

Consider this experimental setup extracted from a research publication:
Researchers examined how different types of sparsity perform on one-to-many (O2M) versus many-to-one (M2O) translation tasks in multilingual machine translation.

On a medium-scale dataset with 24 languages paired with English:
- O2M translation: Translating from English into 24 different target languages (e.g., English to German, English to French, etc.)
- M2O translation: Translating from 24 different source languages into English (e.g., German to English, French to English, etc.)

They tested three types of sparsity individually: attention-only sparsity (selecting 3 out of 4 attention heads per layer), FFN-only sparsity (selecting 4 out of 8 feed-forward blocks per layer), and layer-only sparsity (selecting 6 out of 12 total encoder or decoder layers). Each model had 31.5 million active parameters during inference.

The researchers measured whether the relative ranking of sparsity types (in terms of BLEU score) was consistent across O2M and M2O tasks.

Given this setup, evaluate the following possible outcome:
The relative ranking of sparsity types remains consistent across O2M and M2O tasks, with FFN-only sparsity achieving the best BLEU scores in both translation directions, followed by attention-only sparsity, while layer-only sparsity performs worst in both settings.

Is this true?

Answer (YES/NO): NO